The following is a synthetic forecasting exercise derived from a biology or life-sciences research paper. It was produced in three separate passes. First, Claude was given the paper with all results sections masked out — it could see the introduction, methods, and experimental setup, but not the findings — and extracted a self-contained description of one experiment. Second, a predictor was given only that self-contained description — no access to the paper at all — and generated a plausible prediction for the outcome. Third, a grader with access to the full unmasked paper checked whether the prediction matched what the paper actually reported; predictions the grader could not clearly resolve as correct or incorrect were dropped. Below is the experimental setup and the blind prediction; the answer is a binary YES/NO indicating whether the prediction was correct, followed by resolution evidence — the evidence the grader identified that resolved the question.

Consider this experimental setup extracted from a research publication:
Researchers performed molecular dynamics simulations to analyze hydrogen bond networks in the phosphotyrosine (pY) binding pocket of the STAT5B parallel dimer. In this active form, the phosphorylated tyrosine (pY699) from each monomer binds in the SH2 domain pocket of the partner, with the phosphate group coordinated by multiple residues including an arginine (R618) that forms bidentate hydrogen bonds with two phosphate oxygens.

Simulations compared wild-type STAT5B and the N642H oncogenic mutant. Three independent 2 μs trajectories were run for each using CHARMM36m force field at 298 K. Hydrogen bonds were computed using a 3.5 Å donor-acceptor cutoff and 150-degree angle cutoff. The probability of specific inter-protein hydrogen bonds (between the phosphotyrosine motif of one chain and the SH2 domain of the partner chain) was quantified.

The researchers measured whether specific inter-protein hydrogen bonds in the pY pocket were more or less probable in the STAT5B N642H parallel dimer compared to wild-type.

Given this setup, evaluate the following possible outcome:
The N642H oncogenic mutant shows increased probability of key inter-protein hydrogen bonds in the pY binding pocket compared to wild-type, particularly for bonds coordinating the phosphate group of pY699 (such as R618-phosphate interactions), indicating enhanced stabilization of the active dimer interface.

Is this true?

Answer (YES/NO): YES